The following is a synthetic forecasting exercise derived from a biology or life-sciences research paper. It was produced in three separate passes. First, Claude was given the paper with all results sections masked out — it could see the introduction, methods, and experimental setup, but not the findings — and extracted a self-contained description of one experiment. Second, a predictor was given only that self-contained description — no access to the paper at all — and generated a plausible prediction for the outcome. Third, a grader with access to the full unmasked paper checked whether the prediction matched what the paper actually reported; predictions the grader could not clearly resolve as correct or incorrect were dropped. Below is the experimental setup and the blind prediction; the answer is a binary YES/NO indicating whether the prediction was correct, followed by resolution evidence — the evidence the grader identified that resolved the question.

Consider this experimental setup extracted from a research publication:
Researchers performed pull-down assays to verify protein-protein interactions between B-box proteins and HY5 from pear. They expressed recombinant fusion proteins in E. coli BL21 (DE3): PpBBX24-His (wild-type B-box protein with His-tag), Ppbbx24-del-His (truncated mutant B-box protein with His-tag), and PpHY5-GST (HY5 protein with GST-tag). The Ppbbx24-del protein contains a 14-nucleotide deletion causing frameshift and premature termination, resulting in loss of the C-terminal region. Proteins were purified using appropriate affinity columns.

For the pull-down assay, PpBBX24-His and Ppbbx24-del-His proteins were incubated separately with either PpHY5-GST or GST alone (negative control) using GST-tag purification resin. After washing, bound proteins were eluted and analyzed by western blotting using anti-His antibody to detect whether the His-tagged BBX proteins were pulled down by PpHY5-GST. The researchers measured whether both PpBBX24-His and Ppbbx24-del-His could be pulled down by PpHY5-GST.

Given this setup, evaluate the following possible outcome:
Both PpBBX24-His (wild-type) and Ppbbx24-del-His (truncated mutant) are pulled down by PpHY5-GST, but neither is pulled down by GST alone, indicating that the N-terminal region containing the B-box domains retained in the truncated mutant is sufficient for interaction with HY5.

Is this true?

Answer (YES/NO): NO